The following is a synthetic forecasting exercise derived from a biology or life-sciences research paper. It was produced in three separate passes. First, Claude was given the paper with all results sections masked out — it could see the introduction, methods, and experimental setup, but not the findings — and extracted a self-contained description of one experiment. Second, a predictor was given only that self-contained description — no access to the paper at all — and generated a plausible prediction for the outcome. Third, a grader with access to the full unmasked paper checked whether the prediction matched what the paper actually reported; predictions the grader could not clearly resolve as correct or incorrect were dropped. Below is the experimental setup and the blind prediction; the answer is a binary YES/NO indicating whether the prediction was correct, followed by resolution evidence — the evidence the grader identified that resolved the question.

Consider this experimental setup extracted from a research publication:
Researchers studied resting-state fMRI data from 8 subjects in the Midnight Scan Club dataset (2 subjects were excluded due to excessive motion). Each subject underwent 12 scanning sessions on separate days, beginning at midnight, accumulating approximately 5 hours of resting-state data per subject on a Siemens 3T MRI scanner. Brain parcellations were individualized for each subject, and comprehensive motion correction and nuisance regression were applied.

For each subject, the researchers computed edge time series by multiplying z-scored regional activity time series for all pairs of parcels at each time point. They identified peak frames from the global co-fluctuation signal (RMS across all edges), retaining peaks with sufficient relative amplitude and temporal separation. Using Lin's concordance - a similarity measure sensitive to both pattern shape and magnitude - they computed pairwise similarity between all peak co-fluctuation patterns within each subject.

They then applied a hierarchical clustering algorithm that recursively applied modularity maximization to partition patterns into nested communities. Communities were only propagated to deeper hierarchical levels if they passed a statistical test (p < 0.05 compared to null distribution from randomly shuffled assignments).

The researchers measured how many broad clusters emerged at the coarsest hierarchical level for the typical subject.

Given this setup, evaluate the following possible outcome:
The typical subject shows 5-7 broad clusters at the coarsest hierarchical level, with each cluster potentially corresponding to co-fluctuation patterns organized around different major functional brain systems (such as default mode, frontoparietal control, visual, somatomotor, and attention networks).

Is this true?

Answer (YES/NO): NO